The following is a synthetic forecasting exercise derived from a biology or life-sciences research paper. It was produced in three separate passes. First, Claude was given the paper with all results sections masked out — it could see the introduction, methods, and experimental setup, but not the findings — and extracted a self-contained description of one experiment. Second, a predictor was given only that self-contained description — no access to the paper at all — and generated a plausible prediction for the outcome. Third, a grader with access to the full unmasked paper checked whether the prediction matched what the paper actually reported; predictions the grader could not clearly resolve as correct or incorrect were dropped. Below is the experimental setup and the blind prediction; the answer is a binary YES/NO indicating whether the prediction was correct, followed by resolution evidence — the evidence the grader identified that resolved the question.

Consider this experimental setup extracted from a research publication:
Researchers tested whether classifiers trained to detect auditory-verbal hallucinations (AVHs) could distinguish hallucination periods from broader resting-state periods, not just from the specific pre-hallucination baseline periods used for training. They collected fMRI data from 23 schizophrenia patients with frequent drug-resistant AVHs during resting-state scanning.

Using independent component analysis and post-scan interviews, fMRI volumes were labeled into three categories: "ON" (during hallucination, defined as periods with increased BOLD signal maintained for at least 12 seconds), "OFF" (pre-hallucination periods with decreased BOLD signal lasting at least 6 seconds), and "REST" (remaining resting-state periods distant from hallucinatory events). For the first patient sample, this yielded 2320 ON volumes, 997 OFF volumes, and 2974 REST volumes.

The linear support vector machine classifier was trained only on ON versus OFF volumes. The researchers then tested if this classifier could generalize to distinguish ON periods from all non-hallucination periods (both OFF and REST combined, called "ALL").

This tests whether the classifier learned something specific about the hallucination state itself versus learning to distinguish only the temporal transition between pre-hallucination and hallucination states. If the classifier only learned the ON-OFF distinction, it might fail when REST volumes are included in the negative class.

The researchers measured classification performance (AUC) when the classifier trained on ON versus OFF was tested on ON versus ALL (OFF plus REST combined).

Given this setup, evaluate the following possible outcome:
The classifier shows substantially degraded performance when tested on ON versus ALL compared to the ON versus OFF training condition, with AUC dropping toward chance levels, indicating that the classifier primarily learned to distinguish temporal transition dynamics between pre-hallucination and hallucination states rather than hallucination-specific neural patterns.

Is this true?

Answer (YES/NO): NO